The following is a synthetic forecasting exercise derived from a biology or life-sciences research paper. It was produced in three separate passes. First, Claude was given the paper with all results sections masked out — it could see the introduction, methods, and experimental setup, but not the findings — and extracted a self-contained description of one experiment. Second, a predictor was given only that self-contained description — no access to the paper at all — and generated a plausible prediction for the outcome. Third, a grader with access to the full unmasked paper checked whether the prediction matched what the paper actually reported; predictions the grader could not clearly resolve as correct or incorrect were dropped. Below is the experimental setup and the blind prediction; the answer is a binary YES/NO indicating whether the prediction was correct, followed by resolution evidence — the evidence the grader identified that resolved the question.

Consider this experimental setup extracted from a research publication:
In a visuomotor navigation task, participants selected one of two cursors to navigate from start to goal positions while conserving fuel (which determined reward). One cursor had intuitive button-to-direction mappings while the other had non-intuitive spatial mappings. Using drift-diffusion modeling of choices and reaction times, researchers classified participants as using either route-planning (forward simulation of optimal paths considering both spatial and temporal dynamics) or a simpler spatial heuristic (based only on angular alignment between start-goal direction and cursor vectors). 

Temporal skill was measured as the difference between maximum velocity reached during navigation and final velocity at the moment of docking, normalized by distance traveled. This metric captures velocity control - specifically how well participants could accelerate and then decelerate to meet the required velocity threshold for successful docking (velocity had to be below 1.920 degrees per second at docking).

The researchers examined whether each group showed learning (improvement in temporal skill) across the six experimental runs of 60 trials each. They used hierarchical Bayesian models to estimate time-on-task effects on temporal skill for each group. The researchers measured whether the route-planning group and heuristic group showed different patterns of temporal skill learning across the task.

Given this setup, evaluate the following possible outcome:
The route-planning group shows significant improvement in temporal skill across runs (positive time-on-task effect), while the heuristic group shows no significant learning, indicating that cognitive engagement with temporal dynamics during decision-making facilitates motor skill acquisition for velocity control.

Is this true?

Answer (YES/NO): YES